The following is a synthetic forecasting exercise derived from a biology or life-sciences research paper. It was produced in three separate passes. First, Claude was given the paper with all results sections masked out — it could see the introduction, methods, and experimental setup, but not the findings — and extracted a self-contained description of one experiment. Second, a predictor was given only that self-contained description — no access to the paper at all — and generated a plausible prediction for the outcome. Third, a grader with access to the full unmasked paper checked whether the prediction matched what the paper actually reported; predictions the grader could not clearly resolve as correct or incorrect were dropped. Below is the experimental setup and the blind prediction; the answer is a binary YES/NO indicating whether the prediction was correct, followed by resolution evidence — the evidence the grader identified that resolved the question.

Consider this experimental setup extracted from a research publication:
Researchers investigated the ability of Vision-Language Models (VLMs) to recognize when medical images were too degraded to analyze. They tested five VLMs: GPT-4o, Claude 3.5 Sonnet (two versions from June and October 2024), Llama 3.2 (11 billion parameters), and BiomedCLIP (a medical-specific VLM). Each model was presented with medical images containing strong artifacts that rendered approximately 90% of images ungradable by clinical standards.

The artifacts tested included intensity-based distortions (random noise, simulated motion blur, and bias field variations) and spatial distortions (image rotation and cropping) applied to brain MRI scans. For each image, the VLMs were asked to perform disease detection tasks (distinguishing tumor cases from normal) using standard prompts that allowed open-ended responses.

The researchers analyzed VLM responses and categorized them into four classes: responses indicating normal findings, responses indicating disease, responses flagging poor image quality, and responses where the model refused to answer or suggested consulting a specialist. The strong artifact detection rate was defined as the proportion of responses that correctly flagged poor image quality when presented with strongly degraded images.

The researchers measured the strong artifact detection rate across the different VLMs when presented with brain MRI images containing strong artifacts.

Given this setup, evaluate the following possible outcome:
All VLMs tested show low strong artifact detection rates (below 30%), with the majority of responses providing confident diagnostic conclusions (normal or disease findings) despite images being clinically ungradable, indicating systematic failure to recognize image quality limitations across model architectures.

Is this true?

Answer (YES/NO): NO